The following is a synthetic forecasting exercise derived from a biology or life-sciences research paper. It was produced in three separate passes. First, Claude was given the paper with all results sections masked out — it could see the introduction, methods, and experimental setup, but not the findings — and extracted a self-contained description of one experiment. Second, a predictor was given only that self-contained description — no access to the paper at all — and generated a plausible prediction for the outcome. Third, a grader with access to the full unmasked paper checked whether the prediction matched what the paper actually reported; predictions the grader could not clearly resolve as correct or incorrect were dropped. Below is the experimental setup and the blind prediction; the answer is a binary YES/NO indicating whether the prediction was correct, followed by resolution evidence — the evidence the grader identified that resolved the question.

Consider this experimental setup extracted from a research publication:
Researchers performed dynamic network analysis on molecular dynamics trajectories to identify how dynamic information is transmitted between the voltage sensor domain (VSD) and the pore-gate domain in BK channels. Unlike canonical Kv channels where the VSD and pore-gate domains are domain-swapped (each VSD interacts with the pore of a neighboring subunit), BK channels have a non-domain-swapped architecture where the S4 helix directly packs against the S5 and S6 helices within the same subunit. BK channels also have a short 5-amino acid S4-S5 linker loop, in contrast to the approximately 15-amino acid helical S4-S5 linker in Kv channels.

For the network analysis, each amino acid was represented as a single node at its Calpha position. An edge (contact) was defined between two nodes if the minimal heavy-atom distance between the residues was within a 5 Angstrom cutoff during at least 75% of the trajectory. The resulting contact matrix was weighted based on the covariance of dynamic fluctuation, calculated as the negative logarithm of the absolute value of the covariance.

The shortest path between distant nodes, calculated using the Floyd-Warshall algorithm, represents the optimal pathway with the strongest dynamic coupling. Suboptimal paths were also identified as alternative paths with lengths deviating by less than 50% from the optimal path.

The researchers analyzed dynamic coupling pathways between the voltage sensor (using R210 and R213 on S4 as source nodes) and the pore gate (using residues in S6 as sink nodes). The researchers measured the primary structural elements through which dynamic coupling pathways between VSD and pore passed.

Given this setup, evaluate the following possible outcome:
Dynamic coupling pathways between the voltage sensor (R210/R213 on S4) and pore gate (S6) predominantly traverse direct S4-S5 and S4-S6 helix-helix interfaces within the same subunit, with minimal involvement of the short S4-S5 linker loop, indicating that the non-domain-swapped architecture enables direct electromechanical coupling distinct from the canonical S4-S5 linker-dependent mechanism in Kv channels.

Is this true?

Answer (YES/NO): NO